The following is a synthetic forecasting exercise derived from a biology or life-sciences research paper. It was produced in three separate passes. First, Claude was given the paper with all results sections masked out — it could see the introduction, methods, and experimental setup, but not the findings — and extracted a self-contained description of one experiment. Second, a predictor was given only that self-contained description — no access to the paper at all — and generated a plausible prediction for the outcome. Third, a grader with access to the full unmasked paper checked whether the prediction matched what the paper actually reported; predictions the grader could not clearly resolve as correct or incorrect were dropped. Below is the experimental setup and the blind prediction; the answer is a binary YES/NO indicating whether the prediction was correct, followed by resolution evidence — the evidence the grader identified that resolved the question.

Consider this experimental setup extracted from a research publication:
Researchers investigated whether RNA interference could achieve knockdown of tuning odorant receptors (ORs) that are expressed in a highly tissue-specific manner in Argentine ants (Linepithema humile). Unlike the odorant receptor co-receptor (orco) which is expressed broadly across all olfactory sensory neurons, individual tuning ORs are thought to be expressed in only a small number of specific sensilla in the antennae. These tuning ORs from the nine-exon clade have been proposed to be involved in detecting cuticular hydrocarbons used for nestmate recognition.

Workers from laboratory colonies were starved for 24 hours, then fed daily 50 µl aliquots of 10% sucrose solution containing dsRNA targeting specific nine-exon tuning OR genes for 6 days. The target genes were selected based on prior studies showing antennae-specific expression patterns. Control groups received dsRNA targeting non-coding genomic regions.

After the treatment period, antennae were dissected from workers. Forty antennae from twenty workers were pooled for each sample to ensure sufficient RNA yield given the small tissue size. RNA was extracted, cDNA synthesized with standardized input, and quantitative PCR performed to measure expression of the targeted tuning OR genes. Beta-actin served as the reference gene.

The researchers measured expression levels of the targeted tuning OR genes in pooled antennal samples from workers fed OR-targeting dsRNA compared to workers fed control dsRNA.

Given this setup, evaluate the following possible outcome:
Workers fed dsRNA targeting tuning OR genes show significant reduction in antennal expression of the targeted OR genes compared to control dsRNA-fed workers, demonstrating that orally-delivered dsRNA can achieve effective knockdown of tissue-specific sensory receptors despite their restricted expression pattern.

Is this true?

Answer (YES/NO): NO